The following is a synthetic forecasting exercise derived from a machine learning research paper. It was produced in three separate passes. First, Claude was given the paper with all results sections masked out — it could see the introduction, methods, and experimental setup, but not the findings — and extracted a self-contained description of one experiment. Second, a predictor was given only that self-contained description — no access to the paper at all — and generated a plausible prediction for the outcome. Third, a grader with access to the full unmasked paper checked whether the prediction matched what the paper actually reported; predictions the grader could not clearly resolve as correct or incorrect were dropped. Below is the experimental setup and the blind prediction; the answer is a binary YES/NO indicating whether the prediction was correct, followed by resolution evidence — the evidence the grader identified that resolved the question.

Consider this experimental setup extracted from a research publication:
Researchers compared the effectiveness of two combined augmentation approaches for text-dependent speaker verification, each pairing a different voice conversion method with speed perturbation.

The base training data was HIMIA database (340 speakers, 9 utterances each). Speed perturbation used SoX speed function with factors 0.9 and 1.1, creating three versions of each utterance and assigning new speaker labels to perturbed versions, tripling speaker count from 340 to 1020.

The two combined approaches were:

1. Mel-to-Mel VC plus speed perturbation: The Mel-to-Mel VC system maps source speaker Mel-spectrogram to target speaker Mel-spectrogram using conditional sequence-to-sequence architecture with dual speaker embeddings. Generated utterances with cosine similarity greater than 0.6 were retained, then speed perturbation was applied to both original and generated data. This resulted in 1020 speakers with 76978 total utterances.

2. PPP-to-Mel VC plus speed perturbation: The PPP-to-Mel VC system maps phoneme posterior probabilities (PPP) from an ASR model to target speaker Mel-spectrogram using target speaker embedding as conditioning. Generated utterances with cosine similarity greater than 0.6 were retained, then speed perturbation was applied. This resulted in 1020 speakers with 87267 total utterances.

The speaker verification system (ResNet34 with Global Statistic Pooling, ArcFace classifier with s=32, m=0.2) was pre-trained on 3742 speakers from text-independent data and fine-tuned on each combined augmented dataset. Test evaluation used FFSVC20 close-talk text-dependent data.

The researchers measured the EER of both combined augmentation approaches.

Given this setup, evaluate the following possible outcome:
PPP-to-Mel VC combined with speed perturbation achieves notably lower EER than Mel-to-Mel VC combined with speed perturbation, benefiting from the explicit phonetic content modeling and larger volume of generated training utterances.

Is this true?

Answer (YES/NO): YES